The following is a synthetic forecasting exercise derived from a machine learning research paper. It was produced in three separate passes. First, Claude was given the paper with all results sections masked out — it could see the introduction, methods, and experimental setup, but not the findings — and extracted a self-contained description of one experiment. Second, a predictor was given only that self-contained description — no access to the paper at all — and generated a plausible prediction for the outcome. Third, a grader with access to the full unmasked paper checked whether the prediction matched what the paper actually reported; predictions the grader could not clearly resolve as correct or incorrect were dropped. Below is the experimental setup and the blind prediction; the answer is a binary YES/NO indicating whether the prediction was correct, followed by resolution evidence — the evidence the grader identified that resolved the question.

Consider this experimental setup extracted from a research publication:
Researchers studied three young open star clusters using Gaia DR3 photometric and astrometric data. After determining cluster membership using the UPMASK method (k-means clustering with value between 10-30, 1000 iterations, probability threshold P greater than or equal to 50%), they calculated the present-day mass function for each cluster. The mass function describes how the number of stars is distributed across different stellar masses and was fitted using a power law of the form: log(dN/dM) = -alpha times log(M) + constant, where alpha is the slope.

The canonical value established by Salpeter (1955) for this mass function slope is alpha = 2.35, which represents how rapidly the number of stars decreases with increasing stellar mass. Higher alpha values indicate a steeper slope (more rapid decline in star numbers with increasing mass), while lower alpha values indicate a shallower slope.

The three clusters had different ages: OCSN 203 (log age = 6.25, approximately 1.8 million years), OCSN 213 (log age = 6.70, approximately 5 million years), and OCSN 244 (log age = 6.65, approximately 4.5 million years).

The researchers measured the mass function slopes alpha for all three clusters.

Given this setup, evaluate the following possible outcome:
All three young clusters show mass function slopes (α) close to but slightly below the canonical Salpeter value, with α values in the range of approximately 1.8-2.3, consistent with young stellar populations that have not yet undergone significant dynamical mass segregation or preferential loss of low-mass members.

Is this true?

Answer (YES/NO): NO